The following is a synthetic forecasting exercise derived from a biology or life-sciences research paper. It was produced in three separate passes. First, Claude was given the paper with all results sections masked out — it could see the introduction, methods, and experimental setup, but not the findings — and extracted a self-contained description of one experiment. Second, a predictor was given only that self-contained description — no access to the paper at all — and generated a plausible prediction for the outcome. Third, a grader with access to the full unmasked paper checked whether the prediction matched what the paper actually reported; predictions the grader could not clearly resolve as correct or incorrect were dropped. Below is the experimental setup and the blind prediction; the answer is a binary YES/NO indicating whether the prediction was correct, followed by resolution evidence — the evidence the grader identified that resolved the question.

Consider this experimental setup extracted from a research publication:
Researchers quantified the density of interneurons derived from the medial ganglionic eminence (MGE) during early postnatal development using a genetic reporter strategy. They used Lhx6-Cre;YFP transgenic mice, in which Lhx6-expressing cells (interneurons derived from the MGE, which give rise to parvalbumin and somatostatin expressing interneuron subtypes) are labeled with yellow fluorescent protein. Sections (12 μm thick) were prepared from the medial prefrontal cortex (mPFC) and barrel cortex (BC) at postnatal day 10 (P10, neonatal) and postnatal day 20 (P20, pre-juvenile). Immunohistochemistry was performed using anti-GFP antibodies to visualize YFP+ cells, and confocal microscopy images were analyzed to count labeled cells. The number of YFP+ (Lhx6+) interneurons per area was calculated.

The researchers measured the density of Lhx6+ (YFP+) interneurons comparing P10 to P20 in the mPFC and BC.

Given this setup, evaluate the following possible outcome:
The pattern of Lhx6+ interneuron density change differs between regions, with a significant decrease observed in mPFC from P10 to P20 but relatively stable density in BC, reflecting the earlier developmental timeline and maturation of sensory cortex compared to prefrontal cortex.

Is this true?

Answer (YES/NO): NO